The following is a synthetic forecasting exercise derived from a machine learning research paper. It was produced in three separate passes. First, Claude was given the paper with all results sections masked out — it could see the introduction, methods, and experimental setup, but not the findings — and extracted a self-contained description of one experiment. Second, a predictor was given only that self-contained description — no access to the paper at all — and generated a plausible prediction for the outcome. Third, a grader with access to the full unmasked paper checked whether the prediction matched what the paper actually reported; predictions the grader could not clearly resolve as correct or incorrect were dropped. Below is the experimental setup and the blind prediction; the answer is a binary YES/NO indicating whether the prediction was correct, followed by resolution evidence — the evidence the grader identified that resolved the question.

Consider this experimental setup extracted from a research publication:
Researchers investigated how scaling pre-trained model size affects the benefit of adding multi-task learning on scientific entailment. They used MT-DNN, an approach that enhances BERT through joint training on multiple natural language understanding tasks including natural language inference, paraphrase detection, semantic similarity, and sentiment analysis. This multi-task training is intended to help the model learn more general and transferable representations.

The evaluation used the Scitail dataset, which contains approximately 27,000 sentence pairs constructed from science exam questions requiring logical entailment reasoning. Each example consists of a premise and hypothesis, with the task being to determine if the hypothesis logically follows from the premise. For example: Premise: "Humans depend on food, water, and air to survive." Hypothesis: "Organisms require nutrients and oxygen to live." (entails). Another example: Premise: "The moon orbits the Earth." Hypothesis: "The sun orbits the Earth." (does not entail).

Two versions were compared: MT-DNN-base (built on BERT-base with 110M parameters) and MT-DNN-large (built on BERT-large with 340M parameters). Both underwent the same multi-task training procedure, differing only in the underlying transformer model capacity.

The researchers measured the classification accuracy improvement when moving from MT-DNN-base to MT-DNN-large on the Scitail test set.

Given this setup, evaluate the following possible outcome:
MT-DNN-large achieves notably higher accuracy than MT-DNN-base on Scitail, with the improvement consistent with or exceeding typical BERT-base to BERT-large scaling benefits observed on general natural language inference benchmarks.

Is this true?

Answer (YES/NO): NO